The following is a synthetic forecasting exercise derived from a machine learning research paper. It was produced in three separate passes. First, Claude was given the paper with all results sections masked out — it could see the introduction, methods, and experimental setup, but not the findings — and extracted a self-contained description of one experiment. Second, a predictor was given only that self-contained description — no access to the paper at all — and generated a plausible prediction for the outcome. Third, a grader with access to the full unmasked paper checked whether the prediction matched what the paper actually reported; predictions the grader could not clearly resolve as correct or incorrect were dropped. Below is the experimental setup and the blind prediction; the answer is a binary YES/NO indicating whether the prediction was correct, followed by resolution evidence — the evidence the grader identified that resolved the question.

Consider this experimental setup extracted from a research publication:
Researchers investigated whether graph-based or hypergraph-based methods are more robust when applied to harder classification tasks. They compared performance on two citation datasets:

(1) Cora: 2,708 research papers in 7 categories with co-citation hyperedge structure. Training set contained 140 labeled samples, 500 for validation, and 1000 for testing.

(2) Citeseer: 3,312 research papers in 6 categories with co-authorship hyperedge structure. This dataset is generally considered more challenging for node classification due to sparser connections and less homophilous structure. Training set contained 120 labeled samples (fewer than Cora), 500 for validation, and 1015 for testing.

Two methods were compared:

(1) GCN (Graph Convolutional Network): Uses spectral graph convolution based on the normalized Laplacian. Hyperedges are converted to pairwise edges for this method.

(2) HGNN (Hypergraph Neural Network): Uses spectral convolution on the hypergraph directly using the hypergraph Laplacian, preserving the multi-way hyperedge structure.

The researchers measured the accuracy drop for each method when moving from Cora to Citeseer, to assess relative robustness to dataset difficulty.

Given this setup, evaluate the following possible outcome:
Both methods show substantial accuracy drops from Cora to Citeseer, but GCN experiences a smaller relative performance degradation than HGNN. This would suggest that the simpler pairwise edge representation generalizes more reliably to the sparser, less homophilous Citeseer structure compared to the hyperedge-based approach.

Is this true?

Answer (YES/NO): YES